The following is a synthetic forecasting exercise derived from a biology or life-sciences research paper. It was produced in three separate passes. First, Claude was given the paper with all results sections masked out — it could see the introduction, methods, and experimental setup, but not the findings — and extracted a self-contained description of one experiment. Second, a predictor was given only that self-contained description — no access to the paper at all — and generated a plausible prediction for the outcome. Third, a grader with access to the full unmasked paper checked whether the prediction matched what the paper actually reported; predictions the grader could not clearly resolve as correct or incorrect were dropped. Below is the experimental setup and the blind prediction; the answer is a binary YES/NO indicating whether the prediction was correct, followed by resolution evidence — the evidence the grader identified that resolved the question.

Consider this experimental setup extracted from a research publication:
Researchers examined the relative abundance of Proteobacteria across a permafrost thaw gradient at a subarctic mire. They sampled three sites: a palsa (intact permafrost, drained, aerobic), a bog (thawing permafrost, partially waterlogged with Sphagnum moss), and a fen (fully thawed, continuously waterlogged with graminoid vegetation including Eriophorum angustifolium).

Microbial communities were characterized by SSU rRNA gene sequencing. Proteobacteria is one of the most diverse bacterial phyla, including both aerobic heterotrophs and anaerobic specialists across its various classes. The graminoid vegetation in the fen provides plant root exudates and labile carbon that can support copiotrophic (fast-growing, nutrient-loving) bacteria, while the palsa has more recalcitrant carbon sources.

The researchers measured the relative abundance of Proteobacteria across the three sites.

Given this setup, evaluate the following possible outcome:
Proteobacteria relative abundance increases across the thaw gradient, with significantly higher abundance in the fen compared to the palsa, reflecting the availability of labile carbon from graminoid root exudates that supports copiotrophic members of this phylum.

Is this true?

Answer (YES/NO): NO